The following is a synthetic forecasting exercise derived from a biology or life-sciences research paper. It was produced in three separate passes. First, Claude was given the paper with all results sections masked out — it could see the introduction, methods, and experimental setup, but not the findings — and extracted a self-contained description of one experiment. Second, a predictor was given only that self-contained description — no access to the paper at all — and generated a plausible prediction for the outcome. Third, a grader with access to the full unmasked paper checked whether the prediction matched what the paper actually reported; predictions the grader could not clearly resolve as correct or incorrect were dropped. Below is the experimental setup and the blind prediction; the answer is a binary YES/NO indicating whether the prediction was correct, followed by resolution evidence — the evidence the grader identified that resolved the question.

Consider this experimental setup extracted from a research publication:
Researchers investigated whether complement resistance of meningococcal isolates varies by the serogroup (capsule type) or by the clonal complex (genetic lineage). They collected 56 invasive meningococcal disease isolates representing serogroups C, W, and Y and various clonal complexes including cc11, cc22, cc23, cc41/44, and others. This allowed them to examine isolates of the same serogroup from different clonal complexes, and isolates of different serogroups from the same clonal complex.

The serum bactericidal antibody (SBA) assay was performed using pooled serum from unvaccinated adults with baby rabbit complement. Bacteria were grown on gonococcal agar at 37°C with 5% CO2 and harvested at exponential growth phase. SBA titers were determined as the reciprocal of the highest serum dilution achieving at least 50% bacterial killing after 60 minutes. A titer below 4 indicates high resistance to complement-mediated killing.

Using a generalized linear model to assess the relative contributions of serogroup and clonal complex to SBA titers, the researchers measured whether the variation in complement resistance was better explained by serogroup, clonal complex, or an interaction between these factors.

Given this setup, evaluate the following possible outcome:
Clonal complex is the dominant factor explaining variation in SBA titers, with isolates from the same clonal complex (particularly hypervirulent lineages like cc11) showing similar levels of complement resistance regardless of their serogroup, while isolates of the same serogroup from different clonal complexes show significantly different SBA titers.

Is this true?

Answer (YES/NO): NO